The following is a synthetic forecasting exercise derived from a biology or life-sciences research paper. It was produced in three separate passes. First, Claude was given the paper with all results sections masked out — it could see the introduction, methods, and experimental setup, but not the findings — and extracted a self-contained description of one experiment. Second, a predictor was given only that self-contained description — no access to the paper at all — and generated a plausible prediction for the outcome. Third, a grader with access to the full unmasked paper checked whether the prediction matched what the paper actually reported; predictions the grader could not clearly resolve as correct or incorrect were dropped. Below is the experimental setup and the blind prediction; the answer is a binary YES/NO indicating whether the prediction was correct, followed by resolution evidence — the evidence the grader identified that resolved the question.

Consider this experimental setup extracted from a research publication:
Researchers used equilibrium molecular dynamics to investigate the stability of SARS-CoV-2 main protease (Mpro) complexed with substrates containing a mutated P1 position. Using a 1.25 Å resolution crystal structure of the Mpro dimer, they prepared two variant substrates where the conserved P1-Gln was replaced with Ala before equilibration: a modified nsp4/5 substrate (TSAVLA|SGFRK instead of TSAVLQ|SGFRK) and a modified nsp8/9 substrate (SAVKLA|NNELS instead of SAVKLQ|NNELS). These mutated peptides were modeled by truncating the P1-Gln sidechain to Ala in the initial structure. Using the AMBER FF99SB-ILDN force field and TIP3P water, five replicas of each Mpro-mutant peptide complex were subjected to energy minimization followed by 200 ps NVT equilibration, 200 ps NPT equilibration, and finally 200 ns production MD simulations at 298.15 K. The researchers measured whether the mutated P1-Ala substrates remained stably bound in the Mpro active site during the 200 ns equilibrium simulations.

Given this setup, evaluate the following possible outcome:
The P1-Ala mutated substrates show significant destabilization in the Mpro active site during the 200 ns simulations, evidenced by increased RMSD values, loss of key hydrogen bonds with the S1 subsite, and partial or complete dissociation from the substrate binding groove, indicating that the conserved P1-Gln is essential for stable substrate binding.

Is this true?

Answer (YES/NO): NO